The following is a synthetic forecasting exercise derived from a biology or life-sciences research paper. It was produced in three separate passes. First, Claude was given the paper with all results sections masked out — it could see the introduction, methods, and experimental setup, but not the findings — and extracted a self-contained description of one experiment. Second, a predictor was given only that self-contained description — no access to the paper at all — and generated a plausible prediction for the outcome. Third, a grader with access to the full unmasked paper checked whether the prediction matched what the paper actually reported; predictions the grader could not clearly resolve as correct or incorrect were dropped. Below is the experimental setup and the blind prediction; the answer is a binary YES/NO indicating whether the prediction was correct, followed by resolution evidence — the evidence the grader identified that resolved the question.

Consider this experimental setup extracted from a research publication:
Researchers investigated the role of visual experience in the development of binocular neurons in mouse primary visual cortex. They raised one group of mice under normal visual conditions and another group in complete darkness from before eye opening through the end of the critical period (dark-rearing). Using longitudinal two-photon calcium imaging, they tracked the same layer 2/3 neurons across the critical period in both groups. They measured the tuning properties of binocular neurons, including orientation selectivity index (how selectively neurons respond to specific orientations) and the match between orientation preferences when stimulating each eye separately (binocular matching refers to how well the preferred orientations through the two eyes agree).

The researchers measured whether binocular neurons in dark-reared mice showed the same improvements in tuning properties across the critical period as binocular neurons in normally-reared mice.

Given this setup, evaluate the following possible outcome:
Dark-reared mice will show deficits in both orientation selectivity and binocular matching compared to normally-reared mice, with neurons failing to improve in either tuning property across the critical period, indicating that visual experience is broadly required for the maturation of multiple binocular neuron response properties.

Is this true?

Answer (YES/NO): YES